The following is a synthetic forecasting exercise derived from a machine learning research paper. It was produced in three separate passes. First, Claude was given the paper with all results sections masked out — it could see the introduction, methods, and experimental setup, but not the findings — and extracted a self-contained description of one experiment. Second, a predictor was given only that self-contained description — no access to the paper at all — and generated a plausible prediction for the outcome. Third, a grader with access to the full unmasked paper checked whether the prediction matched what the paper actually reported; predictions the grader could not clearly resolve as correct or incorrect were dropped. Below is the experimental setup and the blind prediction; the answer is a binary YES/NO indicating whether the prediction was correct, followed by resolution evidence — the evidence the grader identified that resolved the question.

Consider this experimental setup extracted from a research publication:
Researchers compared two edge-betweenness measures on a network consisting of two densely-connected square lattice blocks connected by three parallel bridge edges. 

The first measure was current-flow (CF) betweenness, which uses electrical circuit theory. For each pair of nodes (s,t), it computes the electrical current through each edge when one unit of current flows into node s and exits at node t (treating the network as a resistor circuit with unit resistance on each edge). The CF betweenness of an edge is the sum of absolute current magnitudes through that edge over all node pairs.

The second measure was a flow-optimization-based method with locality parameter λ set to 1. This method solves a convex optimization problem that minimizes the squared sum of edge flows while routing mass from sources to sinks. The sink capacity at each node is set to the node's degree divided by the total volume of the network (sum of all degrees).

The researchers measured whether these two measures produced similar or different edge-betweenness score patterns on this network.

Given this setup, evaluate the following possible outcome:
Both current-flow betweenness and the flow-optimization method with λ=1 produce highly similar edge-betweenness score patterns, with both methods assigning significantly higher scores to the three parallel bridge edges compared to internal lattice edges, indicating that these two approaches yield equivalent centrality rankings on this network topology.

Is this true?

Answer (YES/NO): YES